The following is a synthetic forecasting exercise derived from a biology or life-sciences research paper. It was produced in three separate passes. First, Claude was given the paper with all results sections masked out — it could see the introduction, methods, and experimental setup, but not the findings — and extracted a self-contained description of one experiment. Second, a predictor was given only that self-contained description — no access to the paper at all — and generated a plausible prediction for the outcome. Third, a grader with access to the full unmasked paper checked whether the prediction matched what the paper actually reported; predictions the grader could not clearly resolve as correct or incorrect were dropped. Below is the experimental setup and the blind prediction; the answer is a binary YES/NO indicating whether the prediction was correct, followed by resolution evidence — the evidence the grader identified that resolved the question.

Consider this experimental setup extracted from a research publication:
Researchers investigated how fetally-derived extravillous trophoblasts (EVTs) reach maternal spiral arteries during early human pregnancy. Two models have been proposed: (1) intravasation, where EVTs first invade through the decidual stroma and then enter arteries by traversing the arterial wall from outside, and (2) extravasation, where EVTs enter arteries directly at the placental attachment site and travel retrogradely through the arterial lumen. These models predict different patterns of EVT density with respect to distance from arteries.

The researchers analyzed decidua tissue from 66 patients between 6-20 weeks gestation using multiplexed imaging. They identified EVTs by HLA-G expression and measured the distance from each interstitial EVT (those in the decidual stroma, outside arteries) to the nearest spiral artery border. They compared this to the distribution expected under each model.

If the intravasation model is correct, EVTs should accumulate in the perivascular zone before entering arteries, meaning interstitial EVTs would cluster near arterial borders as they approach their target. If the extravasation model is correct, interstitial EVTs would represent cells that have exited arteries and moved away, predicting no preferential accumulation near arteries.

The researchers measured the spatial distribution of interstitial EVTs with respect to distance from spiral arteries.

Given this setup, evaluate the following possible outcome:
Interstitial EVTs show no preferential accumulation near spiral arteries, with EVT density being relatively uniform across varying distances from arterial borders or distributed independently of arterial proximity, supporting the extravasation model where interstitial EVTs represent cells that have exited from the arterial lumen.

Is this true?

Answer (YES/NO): NO